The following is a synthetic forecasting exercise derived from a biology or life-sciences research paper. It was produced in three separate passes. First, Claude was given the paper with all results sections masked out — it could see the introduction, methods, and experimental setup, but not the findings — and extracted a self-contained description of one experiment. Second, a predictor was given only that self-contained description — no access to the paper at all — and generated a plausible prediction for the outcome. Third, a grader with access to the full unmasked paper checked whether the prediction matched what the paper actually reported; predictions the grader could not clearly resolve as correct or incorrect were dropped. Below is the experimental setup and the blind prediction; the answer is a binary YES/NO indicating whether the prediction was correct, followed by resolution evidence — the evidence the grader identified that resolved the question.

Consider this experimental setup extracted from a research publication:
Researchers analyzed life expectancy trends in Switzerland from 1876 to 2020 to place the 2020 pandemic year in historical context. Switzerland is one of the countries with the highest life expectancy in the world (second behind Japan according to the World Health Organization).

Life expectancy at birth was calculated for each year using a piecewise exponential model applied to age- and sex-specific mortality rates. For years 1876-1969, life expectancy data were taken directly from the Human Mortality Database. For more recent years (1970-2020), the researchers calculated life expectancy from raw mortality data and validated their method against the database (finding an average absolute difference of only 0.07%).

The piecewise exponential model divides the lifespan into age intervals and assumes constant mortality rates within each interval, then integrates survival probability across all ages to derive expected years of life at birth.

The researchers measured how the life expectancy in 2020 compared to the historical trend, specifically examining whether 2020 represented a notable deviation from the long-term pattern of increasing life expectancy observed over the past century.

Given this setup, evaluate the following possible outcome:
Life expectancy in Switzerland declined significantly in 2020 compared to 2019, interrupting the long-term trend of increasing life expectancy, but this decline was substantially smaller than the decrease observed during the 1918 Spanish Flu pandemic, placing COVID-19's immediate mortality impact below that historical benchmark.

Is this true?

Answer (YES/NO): YES